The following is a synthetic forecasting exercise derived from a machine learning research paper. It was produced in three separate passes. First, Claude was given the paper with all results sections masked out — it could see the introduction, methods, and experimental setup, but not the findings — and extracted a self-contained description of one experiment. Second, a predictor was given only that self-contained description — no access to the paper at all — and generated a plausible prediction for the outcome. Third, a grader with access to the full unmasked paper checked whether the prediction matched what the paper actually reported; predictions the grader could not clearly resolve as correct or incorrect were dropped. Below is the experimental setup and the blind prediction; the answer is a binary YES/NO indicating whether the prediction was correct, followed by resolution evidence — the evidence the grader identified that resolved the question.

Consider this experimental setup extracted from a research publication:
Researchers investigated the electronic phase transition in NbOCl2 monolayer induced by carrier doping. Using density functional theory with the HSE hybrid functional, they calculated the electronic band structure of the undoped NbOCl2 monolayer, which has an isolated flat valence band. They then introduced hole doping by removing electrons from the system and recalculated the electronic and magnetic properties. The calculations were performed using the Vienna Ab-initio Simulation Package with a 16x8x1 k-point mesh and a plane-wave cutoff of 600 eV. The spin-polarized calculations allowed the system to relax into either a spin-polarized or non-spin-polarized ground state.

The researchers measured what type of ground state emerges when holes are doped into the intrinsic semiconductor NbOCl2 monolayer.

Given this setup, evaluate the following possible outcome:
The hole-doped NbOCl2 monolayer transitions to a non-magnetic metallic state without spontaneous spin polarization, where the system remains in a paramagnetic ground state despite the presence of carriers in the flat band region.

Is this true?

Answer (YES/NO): NO